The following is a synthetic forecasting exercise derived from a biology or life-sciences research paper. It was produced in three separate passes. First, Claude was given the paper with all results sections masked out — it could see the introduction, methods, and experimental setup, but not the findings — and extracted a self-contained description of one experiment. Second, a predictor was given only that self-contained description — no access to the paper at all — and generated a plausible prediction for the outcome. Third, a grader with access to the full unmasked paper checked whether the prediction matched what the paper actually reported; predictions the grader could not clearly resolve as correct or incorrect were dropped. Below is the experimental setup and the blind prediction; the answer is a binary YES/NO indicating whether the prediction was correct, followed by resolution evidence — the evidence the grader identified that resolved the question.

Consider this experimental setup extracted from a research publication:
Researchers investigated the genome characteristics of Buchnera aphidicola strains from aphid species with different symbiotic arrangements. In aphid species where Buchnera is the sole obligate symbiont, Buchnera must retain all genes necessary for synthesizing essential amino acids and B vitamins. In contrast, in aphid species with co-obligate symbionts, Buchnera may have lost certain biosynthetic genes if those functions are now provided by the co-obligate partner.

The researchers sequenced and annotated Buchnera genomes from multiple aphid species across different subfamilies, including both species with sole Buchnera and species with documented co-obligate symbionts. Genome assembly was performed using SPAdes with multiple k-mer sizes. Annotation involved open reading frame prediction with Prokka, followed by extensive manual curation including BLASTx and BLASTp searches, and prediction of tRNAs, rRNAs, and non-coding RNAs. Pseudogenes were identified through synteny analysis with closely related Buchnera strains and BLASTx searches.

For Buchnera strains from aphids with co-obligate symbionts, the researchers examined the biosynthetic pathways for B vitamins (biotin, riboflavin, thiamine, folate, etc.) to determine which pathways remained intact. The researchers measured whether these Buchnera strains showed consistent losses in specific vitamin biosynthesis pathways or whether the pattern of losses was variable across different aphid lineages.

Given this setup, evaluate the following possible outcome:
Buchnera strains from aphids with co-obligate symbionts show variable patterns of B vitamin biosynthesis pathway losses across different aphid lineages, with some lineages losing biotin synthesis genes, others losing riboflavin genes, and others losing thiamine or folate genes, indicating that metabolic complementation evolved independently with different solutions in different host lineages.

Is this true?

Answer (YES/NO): YES